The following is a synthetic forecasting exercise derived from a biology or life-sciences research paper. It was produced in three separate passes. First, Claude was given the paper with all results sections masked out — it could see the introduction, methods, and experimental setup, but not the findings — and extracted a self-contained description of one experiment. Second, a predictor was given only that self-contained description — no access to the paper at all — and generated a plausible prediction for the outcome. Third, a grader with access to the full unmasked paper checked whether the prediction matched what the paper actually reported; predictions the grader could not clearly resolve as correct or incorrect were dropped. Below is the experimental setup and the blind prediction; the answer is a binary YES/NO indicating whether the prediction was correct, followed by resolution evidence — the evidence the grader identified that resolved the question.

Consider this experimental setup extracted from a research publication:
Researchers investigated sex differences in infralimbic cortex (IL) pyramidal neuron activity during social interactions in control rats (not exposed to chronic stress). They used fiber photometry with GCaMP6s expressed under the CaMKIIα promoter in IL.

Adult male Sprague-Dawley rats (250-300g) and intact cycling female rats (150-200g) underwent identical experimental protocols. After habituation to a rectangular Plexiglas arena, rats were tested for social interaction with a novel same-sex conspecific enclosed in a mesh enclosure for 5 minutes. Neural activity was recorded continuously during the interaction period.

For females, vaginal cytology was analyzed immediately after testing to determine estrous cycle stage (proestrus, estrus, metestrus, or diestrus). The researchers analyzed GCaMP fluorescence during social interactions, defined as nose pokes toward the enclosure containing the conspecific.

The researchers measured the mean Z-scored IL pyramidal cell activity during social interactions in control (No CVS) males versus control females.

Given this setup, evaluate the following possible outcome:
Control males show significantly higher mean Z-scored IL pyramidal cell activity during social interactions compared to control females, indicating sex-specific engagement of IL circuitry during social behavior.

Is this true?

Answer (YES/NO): NO